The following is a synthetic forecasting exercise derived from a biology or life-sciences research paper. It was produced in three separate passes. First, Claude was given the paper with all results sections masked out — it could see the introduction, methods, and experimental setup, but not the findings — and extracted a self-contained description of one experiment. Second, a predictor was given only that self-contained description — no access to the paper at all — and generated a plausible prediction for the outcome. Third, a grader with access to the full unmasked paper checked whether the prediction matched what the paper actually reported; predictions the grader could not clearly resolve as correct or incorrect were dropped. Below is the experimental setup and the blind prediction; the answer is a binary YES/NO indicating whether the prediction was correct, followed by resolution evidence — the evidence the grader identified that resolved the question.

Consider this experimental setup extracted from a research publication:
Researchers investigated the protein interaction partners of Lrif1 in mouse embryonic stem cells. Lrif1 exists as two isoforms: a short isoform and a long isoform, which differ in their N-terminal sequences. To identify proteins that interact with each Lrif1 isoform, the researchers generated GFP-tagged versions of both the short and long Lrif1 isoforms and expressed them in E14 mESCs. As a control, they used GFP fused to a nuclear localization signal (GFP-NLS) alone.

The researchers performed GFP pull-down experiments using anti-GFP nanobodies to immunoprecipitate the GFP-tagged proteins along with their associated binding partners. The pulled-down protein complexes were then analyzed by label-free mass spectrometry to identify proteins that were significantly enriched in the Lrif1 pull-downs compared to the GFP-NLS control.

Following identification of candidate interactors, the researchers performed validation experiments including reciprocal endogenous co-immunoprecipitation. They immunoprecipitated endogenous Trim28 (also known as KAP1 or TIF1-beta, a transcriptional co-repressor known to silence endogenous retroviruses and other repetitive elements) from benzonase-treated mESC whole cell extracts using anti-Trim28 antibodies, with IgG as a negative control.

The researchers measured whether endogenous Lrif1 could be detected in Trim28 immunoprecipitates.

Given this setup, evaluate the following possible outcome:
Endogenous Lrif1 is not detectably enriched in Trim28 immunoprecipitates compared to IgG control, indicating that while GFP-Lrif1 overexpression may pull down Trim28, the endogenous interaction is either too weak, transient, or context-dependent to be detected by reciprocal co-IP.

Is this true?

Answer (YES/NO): NO